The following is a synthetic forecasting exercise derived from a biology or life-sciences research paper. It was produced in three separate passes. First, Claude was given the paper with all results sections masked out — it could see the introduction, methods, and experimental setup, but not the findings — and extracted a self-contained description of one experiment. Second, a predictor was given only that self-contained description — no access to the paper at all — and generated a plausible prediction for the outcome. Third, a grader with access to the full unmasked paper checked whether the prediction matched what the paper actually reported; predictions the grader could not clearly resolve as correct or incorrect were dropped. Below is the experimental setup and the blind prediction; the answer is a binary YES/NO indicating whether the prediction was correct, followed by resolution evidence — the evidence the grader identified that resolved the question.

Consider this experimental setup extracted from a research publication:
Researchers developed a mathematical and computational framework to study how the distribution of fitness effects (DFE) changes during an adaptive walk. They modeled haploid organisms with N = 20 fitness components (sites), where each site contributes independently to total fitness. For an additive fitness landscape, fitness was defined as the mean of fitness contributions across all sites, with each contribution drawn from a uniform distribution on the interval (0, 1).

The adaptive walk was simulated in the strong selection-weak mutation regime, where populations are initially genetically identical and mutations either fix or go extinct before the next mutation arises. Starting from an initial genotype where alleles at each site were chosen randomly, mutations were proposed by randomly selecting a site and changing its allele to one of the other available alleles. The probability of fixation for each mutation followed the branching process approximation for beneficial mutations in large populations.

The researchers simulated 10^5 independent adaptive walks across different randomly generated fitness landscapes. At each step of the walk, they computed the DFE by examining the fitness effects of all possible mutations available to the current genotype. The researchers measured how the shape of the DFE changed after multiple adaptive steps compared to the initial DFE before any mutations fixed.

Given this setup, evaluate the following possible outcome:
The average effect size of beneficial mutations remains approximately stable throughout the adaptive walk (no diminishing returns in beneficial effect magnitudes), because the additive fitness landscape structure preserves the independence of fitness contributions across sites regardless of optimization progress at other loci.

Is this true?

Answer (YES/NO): NO